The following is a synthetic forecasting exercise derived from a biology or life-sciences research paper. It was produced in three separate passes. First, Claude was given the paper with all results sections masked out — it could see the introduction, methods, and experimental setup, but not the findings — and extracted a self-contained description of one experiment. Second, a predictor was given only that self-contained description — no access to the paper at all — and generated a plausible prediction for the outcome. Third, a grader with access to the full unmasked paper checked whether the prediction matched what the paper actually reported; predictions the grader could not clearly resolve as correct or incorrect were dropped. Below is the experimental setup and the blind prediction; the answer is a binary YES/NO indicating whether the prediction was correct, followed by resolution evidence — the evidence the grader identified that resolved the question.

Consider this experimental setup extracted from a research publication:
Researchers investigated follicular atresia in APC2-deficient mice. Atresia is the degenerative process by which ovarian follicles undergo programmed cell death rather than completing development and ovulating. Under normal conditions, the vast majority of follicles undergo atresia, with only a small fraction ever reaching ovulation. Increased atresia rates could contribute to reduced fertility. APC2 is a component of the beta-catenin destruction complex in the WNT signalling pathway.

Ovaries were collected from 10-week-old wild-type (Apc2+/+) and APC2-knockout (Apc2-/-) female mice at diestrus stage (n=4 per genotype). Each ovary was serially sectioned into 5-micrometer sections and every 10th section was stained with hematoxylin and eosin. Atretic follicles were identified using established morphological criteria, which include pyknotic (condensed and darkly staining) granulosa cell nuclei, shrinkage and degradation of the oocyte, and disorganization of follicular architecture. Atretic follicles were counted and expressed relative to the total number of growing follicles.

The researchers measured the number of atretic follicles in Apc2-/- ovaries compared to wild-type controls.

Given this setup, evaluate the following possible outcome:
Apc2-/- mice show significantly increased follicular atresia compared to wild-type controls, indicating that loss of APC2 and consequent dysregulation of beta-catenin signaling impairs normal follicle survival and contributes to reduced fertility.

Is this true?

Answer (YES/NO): NO